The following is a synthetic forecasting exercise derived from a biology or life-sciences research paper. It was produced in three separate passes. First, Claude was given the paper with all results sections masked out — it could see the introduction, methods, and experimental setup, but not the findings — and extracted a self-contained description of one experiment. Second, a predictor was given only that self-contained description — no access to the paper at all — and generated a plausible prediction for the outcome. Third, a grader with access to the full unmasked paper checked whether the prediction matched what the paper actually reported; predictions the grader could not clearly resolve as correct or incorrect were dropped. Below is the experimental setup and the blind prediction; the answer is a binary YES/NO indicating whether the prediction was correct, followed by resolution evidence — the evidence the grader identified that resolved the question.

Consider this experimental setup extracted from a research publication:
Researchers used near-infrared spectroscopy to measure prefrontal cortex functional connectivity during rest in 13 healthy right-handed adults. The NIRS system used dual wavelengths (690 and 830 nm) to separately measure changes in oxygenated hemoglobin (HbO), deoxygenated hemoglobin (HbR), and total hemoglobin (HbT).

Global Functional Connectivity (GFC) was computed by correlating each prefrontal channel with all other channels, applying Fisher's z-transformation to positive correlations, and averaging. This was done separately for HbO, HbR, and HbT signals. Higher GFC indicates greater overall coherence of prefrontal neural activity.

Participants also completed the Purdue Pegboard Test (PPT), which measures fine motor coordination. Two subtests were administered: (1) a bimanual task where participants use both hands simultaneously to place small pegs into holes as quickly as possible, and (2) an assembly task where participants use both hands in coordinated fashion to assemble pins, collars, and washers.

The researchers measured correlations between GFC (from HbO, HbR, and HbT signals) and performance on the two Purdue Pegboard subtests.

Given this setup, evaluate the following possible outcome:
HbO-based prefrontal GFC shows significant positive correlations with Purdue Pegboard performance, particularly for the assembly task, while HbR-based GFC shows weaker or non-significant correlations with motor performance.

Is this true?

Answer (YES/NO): NO